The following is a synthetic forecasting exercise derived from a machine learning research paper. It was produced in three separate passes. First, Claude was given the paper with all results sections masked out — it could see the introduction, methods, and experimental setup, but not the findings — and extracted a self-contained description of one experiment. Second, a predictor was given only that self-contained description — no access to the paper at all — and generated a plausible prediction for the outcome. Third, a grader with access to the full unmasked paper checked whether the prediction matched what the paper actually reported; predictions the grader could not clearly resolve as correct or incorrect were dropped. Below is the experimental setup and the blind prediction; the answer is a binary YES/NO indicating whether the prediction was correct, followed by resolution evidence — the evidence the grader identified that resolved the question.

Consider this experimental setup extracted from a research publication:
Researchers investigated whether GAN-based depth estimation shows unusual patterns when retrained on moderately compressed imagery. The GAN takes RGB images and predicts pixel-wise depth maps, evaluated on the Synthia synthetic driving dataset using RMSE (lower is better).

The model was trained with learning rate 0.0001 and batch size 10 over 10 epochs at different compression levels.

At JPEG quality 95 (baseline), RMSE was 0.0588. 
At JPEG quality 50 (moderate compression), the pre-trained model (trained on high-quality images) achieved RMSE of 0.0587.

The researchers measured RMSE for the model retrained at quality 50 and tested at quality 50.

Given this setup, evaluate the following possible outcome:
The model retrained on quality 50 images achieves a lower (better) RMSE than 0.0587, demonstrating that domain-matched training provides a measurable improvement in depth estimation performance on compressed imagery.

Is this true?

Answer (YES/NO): YES